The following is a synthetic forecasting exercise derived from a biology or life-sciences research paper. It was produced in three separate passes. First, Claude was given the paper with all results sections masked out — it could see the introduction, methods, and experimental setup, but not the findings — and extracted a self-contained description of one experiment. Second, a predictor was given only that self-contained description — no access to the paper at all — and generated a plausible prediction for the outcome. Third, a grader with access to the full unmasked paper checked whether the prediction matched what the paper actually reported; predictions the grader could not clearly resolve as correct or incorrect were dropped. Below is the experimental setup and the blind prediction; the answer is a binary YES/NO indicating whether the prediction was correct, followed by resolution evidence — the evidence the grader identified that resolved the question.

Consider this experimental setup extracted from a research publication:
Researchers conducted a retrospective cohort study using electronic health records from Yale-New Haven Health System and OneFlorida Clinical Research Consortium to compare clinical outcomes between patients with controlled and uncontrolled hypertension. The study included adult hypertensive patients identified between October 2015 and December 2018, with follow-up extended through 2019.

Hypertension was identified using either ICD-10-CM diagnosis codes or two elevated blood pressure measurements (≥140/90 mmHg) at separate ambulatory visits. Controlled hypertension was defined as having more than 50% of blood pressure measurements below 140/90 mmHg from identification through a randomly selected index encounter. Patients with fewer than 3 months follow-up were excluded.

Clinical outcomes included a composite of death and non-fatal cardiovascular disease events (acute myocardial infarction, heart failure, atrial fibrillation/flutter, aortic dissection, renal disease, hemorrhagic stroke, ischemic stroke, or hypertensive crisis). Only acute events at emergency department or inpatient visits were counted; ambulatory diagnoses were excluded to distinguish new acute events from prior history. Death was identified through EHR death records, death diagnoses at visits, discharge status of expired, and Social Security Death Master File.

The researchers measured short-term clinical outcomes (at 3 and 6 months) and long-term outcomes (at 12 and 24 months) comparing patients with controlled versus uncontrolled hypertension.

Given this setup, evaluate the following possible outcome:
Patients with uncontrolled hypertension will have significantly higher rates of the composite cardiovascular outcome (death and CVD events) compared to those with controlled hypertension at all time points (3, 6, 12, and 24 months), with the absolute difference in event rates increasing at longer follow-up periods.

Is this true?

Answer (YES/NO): NO